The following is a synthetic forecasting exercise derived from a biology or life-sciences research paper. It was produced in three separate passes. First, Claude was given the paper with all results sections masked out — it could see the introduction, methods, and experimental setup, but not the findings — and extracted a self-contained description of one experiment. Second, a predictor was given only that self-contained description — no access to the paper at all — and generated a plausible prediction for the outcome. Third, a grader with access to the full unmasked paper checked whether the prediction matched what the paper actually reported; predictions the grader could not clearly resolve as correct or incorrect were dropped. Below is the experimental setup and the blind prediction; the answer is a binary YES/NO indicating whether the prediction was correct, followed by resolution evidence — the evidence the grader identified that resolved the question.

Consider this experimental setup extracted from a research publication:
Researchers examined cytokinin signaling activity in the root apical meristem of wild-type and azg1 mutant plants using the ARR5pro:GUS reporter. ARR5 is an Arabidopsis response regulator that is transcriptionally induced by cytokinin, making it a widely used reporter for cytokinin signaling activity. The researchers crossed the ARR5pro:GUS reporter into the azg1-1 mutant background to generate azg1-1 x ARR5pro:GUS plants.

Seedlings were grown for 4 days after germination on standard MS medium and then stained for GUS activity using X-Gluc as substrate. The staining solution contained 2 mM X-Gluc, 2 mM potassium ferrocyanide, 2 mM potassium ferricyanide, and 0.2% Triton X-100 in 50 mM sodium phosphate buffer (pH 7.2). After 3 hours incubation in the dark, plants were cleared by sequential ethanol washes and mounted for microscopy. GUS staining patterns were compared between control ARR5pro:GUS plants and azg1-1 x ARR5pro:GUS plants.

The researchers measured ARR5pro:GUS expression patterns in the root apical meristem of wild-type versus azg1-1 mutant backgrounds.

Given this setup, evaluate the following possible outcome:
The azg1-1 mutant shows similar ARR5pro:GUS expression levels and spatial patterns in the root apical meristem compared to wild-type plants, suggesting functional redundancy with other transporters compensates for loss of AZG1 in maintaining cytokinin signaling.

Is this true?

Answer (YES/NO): NO